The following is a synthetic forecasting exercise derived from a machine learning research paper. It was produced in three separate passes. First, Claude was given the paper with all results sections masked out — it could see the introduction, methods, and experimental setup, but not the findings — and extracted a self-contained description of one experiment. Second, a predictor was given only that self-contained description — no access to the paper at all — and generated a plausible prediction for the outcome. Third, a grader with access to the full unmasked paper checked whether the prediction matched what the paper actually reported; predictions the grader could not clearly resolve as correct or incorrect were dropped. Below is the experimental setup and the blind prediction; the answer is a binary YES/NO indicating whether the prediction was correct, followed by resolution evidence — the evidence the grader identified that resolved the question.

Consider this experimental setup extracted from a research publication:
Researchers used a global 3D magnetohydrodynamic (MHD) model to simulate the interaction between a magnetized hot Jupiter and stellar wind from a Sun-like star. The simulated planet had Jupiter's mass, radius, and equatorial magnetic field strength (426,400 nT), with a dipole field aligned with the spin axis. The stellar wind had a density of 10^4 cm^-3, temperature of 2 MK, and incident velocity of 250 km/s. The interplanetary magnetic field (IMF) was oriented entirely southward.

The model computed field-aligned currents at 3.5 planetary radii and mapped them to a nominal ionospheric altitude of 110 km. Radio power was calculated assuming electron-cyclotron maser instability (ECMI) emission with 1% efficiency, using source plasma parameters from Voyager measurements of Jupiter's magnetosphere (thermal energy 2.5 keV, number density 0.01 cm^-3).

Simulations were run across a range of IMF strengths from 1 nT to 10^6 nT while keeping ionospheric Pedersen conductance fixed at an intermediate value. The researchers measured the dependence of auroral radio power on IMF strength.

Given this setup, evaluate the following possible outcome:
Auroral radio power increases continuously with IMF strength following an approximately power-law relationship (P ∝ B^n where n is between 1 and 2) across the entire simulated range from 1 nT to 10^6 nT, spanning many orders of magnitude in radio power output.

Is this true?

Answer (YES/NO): NO